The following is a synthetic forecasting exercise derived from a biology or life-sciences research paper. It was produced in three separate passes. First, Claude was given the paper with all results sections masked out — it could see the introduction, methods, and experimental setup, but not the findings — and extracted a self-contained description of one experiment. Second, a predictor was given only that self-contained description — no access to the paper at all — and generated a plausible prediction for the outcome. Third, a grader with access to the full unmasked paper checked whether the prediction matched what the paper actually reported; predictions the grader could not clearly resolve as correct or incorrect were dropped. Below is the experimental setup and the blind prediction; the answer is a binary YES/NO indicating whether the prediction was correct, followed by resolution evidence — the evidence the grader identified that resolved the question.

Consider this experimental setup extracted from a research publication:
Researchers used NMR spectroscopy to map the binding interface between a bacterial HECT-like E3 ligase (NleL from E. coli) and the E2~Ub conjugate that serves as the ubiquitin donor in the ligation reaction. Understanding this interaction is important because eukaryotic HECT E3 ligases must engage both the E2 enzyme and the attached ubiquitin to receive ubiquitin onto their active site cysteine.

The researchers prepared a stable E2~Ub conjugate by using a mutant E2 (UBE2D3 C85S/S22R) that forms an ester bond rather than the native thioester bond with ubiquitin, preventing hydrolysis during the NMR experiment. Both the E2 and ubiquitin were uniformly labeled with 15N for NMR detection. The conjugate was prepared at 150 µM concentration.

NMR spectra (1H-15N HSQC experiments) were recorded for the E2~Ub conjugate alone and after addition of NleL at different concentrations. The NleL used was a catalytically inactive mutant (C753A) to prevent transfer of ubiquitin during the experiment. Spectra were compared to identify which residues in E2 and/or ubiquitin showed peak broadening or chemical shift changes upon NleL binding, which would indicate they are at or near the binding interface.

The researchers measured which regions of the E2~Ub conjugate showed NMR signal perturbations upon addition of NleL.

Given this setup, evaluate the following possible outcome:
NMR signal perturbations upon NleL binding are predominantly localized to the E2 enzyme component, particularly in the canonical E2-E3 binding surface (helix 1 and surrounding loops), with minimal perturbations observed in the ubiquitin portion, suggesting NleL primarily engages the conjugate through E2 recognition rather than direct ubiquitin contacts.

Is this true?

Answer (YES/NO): NO